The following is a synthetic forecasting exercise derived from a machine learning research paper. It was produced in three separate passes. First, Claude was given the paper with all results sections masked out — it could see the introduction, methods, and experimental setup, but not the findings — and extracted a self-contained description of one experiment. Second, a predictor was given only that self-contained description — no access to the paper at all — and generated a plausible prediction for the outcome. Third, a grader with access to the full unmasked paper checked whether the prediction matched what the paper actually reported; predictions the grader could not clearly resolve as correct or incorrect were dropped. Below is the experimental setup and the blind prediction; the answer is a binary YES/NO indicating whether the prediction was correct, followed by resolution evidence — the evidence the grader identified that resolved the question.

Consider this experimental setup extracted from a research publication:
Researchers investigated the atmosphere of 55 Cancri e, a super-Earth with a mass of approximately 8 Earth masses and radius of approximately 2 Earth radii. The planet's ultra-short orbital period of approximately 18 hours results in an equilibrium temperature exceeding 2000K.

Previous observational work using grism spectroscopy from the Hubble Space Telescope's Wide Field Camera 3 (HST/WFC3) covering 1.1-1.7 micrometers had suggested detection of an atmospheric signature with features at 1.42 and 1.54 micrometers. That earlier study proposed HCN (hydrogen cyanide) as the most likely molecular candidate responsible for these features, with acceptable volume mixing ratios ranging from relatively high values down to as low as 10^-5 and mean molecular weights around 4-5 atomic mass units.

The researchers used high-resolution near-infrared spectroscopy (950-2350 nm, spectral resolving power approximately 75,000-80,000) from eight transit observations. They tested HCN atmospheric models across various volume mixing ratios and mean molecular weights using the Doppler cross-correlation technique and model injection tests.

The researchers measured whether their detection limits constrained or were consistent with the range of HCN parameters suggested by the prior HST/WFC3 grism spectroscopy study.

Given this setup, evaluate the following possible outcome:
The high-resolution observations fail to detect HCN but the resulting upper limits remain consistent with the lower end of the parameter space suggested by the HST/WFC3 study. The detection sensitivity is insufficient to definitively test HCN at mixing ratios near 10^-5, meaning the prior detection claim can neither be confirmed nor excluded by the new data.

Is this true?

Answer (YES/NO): YES